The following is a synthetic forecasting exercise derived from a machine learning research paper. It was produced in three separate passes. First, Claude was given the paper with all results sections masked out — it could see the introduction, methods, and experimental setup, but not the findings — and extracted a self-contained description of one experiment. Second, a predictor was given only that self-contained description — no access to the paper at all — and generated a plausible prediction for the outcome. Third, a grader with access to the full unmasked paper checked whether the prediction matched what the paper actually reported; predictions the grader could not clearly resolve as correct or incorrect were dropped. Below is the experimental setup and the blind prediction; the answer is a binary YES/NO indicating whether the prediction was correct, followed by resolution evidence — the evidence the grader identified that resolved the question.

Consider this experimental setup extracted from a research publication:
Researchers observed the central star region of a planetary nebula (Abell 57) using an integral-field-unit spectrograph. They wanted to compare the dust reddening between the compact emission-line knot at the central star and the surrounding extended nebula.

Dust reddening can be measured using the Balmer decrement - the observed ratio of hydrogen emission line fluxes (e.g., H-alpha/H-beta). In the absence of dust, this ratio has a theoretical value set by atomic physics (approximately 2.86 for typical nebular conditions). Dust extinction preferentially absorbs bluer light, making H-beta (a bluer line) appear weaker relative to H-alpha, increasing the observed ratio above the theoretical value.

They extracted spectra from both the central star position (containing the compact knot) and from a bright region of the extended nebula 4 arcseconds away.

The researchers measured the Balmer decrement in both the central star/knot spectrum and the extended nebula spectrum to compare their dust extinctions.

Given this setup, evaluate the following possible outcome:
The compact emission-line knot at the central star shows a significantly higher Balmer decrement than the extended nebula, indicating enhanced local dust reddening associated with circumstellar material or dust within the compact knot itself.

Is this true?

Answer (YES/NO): YES